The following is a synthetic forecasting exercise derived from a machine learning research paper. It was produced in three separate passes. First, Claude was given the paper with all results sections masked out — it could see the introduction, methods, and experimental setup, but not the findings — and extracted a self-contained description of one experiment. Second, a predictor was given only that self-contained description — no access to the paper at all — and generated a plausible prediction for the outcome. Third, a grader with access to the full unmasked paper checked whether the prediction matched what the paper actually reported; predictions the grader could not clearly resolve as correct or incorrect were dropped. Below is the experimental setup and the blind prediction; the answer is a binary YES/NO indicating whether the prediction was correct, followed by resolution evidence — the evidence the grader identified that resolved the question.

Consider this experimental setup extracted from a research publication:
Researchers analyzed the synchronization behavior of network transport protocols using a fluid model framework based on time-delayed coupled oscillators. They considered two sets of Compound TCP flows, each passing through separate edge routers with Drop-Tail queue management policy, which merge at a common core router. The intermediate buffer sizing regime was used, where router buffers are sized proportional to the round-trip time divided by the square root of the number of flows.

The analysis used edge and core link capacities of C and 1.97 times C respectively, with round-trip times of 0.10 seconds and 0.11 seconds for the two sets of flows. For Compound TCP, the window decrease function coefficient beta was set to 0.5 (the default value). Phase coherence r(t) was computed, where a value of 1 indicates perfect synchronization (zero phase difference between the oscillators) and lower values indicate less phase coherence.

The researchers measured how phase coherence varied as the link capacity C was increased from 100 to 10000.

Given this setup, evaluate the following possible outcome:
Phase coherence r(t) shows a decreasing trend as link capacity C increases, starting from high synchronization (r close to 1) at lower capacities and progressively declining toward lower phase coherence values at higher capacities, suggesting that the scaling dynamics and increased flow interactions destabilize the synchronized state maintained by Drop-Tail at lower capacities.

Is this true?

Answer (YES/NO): NO